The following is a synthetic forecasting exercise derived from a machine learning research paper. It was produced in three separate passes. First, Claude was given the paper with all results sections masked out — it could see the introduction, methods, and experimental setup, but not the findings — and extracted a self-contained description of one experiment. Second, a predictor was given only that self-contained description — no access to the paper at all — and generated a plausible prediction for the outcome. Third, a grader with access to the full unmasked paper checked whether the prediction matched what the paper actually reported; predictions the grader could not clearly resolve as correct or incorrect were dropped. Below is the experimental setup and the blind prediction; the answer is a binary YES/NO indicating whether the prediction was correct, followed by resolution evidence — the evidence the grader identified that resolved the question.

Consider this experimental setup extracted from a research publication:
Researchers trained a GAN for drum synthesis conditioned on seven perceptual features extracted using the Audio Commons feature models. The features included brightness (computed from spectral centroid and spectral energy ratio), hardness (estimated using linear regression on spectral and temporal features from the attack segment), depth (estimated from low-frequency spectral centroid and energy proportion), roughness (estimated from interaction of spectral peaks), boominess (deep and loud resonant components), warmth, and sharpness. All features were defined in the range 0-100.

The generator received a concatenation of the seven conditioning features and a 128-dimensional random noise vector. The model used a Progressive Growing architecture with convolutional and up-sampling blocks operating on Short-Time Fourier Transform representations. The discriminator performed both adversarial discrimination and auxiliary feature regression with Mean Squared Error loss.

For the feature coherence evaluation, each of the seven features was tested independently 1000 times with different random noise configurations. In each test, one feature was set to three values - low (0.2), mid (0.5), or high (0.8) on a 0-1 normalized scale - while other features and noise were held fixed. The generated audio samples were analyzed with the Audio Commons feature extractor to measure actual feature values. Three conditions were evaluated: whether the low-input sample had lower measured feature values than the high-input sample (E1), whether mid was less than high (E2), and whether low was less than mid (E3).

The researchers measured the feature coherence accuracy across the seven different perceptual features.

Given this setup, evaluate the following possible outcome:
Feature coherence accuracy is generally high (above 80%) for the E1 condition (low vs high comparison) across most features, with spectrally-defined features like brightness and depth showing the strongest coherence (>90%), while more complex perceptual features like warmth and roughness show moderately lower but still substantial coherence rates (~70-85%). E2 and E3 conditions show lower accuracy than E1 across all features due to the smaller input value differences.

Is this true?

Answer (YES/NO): NO